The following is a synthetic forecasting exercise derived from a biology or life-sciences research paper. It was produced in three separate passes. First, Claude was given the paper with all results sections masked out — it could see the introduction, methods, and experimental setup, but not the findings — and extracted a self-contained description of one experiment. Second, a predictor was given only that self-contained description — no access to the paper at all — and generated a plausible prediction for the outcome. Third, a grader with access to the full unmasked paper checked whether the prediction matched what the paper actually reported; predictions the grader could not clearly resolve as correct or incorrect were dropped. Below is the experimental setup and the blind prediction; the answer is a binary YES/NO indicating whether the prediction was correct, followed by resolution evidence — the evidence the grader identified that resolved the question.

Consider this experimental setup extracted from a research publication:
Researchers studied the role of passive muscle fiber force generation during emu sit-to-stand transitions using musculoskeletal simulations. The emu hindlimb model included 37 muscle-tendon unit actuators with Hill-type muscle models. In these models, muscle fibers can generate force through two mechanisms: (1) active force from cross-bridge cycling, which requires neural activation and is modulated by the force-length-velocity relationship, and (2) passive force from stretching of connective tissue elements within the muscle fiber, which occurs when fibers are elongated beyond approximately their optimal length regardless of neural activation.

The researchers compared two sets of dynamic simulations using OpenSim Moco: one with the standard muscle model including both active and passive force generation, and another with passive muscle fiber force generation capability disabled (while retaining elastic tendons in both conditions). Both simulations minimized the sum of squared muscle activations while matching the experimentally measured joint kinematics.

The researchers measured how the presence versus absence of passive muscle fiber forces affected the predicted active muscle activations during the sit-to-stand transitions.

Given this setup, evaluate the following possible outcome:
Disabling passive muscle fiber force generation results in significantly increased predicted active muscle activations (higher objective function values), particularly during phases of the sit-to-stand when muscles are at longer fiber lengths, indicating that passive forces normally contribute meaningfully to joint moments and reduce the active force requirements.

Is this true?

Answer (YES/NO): NO